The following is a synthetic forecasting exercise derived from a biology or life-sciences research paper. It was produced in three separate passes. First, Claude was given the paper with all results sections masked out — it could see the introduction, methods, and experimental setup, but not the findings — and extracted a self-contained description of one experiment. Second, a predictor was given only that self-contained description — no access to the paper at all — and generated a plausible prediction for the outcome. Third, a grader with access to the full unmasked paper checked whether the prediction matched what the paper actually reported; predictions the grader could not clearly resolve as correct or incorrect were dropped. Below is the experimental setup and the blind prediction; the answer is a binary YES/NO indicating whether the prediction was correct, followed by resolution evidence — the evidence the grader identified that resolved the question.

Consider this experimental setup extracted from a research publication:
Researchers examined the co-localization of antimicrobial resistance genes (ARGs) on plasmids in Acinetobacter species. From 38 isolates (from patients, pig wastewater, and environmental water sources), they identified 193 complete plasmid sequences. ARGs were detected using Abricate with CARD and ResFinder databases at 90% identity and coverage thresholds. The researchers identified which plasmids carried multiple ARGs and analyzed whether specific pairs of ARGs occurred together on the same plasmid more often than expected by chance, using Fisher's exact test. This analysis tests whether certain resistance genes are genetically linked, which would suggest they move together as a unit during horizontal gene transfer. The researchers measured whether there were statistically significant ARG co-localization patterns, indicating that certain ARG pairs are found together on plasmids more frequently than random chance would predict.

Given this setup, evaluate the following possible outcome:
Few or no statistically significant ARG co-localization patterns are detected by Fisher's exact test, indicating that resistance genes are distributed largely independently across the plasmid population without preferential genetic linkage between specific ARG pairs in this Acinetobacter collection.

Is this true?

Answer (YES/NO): NO